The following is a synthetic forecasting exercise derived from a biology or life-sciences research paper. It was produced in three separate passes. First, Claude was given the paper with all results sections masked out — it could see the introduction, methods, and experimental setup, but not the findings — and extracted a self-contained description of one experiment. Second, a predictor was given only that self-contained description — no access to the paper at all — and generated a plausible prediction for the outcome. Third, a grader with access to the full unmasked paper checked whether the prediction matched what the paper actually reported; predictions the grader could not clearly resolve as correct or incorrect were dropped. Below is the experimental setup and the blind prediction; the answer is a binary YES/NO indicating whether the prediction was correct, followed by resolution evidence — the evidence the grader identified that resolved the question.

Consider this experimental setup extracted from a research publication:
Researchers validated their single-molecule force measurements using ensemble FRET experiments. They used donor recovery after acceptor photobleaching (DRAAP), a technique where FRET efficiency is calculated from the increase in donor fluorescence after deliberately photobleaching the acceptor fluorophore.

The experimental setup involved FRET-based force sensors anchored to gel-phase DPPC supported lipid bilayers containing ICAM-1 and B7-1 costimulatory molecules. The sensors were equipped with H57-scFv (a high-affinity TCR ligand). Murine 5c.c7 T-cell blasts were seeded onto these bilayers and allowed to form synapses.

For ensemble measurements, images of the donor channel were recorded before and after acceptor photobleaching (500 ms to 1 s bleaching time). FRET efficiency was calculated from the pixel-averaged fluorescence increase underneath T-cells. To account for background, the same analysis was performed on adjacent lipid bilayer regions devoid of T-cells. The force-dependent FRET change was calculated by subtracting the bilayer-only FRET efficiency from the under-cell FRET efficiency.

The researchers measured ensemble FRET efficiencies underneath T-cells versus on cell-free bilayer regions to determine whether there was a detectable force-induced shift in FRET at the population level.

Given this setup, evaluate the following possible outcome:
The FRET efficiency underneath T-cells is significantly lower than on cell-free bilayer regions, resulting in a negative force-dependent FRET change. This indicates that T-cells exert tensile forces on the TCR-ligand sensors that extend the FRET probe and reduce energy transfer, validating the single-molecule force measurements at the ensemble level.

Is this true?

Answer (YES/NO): YES